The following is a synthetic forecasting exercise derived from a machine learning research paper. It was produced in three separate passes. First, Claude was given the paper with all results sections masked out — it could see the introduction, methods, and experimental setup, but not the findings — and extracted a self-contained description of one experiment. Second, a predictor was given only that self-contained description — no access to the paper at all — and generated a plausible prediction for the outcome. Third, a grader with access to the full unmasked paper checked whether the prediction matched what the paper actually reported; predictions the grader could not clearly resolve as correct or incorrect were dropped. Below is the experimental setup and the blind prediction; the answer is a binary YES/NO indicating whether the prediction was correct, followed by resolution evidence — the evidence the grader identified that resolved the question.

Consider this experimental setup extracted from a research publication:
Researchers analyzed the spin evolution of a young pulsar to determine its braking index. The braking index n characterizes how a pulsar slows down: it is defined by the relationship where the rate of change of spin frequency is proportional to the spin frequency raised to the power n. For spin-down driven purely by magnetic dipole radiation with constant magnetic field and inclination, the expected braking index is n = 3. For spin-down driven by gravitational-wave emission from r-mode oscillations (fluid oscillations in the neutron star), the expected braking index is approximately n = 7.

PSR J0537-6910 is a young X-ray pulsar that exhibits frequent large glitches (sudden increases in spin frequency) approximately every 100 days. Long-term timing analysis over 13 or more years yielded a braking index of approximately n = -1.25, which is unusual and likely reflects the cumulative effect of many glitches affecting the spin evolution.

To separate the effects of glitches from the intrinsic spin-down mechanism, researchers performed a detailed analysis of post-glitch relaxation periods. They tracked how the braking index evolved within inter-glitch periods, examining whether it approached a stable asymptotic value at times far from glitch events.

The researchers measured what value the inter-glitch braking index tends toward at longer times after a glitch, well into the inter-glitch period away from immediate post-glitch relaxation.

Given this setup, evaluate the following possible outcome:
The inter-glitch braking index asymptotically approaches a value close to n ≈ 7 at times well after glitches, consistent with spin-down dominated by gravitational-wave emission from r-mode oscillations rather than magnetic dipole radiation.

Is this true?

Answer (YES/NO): YES